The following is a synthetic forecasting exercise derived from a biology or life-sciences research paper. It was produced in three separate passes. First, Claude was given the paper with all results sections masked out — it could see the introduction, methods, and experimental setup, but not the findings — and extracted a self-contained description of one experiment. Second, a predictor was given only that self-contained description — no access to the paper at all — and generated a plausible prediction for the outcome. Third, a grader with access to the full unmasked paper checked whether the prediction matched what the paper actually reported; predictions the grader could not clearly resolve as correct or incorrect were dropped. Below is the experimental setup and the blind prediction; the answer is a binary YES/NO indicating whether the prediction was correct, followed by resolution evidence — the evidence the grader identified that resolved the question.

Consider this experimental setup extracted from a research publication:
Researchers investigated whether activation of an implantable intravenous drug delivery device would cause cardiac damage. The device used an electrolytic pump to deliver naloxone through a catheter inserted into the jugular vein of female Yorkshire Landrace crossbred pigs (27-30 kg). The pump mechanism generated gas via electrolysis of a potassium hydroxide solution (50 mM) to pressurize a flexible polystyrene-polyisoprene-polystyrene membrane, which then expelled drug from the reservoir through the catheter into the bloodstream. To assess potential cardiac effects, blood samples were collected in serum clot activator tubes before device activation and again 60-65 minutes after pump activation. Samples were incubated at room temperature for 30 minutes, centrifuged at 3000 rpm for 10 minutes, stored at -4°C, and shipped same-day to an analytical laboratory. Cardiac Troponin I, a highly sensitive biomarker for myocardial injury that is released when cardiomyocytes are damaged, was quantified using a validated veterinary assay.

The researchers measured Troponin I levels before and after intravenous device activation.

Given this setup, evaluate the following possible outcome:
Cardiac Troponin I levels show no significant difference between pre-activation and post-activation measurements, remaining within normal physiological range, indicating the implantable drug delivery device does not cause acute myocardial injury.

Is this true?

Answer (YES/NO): YES